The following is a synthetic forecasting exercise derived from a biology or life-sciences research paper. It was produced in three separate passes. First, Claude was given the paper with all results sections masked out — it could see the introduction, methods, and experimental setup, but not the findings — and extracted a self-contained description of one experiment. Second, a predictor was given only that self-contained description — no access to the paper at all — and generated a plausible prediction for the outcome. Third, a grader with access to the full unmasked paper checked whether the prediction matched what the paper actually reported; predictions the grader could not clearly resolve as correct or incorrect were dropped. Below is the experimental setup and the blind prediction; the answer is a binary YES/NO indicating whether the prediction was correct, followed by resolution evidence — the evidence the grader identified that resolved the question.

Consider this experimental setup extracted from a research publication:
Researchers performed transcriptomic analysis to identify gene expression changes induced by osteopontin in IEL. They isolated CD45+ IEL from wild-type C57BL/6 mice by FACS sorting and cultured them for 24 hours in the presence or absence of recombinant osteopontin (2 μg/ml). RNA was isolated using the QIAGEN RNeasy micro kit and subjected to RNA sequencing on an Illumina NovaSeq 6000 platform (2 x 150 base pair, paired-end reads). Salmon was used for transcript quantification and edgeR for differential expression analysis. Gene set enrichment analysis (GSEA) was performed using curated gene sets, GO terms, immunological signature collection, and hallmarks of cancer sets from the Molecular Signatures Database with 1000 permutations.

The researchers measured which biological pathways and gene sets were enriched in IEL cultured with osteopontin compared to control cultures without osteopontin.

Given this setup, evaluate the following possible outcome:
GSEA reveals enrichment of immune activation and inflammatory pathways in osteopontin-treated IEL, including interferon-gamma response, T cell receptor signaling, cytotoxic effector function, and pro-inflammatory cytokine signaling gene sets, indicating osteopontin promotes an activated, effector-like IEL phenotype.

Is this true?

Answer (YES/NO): NO